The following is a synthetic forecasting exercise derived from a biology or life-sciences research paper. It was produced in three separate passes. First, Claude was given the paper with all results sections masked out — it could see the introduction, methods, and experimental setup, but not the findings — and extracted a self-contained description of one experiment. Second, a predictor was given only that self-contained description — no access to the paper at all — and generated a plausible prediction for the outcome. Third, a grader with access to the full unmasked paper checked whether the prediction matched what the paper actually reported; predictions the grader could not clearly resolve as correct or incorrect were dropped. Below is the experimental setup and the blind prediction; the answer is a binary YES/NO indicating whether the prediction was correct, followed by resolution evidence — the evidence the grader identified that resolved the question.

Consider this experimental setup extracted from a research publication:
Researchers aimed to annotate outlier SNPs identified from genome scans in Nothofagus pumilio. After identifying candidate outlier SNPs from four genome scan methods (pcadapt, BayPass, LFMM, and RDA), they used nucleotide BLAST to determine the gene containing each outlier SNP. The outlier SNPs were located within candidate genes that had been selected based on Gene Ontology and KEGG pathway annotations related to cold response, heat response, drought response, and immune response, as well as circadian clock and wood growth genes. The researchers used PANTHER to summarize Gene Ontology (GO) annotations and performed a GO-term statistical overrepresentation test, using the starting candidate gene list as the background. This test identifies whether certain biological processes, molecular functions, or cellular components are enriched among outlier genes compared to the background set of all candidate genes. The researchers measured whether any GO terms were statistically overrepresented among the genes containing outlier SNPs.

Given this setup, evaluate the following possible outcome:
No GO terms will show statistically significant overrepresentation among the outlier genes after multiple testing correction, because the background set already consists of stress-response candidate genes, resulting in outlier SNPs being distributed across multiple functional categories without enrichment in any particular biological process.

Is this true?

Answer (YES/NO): YES